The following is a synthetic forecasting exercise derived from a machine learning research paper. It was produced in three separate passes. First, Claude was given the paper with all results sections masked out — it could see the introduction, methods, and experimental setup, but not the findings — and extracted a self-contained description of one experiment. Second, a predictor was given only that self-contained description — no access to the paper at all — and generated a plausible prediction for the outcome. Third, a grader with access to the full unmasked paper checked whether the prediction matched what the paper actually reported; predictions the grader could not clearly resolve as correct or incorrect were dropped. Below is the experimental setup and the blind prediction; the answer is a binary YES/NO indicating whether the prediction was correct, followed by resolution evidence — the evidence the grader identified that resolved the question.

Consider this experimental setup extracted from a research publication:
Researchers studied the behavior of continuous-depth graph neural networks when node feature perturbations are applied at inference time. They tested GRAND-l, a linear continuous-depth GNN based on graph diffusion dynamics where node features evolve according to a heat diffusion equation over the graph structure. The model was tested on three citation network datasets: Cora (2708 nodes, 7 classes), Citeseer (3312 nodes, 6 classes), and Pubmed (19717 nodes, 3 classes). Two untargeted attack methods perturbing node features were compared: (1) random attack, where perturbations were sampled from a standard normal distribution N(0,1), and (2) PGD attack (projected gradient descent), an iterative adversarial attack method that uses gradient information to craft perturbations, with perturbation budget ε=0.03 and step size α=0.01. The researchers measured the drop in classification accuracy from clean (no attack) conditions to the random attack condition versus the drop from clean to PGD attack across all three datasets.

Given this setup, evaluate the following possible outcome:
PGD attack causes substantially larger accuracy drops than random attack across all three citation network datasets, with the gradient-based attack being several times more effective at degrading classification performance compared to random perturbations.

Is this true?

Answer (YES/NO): NO